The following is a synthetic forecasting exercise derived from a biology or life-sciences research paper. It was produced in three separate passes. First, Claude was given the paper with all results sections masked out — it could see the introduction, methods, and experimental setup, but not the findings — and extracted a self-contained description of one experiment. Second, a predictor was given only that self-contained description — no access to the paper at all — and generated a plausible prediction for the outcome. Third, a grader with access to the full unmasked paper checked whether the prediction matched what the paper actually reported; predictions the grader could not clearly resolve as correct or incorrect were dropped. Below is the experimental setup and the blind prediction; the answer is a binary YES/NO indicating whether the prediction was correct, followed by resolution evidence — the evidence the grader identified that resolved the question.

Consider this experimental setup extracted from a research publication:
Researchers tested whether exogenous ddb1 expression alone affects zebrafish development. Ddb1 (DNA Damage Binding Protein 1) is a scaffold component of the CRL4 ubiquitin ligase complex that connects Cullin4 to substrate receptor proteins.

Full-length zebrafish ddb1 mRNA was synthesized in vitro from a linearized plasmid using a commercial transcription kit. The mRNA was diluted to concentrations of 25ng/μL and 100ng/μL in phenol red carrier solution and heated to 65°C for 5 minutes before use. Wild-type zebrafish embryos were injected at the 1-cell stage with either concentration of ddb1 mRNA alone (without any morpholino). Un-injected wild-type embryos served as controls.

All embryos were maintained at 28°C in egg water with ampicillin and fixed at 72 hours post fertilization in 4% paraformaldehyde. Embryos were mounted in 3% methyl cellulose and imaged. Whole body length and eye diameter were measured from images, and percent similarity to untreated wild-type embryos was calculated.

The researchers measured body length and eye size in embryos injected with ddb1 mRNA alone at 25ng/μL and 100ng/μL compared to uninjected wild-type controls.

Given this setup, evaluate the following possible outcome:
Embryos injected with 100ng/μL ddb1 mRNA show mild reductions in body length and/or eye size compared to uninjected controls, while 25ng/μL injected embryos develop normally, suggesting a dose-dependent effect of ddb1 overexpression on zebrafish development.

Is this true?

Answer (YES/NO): NO